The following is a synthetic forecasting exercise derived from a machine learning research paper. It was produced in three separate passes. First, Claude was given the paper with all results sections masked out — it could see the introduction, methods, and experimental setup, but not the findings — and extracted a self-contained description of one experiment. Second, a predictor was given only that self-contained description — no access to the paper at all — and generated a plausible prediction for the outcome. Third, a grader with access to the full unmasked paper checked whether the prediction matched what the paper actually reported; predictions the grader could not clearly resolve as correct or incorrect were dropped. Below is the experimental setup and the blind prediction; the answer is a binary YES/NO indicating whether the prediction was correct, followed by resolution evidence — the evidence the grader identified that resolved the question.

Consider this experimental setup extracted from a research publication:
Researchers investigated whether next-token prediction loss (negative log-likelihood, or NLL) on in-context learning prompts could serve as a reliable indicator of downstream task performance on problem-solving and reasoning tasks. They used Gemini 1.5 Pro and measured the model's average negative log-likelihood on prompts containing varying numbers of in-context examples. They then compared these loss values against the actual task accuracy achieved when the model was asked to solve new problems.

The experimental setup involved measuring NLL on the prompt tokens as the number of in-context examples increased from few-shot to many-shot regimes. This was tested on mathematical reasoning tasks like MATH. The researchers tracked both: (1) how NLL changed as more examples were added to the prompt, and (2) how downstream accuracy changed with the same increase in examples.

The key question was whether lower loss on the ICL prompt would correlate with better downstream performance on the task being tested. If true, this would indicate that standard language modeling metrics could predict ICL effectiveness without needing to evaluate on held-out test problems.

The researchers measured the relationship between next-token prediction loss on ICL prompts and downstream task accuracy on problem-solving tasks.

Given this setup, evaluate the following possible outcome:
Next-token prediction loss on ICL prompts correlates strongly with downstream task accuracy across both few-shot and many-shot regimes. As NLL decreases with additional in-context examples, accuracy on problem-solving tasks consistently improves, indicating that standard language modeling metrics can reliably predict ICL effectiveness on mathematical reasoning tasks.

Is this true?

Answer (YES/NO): NO